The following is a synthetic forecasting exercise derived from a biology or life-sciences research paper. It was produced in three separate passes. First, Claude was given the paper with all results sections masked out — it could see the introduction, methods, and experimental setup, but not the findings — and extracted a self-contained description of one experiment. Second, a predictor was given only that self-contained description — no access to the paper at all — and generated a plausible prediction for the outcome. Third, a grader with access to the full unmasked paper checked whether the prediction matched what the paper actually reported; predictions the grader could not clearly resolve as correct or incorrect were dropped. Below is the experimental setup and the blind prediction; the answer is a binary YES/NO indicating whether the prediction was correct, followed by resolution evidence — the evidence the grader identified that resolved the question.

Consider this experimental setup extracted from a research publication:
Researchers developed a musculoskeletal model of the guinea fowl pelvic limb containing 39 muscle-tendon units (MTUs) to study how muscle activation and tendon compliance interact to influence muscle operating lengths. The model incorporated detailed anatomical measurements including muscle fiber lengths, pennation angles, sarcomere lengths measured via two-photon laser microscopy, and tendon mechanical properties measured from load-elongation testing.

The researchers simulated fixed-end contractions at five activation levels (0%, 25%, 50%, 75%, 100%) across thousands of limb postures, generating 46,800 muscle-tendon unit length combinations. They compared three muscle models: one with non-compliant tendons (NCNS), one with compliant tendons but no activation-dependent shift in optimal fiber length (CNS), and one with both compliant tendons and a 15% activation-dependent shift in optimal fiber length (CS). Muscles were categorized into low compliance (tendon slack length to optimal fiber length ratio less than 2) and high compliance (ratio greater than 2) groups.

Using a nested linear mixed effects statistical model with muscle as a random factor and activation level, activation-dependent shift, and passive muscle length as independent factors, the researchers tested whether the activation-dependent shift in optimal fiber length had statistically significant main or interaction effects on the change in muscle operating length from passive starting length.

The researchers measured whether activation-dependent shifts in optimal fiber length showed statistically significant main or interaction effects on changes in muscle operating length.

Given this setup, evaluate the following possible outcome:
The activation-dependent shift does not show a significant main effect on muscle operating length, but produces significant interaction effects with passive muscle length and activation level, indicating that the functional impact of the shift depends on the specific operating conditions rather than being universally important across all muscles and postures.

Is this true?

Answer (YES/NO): NO